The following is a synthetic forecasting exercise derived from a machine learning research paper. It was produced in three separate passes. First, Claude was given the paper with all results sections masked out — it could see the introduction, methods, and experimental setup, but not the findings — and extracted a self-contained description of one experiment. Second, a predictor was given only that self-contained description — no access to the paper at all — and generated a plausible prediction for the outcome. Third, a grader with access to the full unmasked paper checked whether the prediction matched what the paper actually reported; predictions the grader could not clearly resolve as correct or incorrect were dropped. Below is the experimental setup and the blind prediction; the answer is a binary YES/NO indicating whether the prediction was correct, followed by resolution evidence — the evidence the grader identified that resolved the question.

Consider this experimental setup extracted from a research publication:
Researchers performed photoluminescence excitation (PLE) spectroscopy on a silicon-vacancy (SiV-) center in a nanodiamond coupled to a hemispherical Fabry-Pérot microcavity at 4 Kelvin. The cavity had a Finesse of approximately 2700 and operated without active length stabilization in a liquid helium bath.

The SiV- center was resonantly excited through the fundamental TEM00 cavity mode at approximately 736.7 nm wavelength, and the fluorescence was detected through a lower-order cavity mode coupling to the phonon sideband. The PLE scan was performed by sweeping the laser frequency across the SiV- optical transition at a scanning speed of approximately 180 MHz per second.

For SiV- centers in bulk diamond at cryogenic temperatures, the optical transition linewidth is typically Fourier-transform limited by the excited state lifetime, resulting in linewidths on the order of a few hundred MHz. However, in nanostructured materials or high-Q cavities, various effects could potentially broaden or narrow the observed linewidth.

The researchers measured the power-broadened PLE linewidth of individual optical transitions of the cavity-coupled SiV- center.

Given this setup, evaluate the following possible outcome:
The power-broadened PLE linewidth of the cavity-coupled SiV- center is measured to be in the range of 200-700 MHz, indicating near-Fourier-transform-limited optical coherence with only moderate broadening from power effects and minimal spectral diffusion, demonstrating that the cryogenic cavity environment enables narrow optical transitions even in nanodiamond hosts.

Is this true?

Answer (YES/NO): YES